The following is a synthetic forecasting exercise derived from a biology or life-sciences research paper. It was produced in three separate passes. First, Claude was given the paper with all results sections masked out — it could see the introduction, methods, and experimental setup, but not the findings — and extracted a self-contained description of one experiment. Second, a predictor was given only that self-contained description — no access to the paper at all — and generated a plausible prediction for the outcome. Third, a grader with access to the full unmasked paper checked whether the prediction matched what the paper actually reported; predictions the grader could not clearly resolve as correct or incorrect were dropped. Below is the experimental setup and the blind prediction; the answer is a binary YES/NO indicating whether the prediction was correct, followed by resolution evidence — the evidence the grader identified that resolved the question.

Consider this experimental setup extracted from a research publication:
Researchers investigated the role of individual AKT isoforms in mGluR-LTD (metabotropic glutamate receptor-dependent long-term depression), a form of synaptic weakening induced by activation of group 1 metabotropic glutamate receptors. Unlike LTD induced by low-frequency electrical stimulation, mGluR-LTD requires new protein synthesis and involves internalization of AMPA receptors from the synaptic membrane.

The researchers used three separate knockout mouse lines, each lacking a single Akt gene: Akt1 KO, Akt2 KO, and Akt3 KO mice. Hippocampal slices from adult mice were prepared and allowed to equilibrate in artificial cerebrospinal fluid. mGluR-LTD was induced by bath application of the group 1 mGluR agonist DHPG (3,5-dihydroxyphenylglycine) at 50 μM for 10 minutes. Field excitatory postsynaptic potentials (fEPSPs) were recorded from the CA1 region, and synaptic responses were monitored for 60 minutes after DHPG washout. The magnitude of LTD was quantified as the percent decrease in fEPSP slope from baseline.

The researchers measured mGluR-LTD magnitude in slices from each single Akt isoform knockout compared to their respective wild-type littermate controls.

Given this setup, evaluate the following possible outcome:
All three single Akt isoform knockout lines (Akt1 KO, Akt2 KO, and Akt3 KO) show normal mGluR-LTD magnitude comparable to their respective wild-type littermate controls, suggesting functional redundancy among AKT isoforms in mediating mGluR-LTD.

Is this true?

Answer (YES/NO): YES